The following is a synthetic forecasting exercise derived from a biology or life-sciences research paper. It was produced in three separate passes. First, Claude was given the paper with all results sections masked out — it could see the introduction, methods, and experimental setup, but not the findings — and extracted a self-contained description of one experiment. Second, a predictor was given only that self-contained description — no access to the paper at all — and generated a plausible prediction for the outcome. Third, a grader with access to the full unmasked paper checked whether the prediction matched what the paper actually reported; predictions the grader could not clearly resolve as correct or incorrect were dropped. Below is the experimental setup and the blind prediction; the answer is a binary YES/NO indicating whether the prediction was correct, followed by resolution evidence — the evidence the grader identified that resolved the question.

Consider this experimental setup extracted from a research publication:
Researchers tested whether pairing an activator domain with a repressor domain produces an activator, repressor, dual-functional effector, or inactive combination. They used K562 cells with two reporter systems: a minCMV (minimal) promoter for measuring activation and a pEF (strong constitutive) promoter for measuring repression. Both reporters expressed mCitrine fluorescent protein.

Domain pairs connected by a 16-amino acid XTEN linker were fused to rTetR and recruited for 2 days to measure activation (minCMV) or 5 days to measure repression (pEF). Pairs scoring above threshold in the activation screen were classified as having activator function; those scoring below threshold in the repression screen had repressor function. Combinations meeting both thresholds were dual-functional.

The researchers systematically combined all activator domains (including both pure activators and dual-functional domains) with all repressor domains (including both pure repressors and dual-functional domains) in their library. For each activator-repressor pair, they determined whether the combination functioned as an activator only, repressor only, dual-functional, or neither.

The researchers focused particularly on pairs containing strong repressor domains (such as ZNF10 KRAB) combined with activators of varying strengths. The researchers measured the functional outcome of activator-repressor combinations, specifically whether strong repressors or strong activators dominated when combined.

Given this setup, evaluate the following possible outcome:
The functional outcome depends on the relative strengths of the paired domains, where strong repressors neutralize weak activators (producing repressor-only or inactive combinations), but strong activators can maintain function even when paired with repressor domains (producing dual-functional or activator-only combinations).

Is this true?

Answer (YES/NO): NO